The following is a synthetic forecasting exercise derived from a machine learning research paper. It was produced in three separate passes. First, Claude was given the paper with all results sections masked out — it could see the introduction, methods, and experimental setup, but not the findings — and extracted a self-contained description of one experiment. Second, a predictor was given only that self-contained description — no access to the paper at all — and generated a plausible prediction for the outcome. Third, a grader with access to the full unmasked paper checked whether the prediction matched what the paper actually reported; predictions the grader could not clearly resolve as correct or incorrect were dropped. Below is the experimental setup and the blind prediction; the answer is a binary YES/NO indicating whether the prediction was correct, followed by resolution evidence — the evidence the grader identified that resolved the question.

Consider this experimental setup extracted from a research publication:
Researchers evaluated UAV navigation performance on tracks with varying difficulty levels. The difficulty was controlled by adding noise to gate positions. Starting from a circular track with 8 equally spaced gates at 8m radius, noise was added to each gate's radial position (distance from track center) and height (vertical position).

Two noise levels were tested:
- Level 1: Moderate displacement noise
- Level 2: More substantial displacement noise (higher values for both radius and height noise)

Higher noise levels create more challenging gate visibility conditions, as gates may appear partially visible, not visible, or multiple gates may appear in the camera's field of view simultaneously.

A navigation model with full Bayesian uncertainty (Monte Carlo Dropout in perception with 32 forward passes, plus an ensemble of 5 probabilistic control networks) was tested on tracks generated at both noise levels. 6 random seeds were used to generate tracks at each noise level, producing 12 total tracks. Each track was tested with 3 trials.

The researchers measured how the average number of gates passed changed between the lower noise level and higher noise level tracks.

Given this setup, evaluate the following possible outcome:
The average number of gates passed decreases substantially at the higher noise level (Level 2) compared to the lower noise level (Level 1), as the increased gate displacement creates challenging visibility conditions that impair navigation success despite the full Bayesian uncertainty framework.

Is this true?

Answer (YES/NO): YES